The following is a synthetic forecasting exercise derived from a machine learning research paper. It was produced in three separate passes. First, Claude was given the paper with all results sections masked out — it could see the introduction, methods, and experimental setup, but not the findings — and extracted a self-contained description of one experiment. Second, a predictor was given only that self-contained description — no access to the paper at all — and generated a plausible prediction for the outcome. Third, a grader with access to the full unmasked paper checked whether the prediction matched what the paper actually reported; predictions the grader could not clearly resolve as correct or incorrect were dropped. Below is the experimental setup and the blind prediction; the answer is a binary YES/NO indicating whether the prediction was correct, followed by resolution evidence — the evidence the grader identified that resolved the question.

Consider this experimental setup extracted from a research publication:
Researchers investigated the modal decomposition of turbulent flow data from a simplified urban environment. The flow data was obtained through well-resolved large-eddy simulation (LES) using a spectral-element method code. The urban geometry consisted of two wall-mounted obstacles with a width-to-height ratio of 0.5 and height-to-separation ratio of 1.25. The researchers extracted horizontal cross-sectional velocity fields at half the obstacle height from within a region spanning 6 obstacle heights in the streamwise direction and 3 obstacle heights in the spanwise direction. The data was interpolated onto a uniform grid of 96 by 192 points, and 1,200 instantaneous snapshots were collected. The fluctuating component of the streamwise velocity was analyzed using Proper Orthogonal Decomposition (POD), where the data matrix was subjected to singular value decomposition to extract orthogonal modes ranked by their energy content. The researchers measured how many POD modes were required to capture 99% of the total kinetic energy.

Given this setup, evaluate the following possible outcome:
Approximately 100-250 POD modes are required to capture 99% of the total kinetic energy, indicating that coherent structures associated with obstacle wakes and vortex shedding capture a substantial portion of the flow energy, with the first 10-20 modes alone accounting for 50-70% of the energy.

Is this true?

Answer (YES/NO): YES